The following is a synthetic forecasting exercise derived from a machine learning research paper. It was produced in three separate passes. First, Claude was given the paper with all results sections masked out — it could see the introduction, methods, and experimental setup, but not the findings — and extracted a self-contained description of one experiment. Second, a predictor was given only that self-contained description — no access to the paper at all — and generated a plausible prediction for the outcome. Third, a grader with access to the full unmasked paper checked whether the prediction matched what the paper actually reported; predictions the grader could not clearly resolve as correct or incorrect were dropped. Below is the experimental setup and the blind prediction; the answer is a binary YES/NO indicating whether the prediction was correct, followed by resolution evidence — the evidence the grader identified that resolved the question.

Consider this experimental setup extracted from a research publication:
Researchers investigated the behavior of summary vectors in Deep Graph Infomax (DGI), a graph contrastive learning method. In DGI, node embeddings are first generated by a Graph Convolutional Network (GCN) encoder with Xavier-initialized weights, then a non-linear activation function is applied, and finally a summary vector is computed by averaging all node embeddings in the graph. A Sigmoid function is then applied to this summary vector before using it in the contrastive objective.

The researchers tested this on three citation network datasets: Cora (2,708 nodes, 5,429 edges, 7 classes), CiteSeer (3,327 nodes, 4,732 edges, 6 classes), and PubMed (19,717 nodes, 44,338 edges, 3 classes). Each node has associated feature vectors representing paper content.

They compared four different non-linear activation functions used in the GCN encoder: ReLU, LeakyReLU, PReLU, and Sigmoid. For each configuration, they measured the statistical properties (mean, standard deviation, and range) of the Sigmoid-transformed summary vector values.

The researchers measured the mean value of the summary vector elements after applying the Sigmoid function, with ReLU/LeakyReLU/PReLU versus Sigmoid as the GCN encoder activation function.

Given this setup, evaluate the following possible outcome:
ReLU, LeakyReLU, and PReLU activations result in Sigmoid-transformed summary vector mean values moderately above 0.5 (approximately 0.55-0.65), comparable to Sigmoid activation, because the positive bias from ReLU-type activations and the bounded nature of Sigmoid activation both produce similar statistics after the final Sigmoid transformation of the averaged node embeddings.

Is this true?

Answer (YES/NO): NO